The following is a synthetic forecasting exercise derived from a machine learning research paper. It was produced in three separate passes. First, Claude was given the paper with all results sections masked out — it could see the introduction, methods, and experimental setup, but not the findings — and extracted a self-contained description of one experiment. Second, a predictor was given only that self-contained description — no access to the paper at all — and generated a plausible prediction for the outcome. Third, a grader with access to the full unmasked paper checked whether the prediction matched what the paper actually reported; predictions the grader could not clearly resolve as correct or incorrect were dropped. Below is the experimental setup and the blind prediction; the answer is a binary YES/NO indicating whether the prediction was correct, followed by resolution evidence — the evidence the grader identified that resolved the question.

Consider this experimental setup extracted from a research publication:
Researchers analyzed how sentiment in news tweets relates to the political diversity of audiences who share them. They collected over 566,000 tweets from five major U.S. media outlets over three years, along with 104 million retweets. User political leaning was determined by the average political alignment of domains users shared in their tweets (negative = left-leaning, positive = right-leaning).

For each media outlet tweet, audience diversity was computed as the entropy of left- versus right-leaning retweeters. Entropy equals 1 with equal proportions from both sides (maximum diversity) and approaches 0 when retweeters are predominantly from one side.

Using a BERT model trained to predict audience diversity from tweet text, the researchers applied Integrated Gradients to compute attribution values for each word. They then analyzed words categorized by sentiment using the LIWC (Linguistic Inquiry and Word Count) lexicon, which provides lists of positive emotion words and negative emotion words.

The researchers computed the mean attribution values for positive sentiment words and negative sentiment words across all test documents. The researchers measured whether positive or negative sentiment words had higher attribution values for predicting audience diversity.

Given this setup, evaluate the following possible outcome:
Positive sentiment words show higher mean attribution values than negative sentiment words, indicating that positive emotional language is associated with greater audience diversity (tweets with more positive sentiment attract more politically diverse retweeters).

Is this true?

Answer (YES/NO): YES